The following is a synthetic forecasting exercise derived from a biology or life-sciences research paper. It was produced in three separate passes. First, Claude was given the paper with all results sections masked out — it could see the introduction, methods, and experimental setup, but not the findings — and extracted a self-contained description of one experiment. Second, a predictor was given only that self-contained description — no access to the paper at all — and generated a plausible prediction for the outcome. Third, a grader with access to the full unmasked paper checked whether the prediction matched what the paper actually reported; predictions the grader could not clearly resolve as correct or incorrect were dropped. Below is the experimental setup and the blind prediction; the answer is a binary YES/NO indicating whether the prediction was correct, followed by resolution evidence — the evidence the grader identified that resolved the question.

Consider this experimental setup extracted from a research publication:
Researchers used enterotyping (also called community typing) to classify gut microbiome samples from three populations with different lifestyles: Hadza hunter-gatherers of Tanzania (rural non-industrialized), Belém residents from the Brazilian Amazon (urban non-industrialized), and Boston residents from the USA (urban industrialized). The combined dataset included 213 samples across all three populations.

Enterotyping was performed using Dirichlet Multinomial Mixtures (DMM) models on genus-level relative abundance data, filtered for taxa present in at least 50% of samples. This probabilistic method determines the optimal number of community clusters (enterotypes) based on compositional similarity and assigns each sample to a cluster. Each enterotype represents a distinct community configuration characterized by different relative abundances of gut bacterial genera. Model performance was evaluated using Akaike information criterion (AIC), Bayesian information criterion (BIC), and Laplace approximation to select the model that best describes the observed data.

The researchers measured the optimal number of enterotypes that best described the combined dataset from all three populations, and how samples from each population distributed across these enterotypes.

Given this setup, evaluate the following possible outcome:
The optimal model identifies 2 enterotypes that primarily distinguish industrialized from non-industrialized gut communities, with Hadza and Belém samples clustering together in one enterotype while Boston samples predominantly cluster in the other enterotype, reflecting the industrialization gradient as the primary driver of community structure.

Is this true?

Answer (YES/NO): NO